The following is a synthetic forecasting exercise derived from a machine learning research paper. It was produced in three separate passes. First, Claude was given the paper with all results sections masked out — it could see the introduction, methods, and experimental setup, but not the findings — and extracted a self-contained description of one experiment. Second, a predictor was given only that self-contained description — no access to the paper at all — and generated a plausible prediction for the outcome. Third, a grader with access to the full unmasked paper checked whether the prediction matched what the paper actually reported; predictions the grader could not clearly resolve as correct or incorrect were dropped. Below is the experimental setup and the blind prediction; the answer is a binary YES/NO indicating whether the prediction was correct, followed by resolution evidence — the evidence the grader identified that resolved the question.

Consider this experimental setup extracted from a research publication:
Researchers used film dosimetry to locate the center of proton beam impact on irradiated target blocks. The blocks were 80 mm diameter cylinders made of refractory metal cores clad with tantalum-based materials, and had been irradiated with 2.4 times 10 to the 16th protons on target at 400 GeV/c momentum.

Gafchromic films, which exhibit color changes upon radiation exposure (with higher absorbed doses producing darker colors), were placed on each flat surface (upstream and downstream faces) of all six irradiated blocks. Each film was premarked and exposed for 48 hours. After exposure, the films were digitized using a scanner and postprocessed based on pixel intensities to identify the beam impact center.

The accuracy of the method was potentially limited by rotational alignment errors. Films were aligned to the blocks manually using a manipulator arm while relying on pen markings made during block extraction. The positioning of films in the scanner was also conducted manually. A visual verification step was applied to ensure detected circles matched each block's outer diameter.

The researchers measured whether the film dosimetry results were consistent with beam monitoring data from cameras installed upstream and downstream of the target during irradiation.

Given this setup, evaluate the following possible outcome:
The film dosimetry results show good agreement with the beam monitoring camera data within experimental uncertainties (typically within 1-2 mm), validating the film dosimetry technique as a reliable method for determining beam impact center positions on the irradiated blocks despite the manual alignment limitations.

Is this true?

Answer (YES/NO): YES